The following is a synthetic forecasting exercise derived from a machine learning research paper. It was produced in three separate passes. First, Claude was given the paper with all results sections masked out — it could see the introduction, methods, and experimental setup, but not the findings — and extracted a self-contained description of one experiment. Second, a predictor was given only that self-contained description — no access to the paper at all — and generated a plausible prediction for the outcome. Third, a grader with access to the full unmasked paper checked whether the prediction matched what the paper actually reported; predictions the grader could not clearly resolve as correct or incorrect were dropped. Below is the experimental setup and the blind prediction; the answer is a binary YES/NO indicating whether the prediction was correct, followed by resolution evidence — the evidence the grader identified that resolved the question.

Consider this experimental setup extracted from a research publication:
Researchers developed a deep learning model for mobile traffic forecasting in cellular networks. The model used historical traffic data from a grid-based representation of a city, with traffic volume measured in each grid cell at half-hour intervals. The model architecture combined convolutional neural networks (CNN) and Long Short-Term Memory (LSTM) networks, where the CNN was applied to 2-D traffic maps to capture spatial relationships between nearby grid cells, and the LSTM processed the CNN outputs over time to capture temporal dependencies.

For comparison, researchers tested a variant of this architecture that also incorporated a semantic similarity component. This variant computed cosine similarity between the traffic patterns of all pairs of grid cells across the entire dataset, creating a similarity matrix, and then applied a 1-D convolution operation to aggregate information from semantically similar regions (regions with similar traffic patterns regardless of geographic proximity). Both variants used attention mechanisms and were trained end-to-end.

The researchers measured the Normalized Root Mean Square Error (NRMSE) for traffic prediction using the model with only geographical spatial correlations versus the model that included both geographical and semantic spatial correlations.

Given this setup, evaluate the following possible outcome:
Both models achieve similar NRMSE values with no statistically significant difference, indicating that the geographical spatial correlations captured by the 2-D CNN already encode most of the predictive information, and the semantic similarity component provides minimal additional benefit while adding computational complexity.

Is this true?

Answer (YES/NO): NO